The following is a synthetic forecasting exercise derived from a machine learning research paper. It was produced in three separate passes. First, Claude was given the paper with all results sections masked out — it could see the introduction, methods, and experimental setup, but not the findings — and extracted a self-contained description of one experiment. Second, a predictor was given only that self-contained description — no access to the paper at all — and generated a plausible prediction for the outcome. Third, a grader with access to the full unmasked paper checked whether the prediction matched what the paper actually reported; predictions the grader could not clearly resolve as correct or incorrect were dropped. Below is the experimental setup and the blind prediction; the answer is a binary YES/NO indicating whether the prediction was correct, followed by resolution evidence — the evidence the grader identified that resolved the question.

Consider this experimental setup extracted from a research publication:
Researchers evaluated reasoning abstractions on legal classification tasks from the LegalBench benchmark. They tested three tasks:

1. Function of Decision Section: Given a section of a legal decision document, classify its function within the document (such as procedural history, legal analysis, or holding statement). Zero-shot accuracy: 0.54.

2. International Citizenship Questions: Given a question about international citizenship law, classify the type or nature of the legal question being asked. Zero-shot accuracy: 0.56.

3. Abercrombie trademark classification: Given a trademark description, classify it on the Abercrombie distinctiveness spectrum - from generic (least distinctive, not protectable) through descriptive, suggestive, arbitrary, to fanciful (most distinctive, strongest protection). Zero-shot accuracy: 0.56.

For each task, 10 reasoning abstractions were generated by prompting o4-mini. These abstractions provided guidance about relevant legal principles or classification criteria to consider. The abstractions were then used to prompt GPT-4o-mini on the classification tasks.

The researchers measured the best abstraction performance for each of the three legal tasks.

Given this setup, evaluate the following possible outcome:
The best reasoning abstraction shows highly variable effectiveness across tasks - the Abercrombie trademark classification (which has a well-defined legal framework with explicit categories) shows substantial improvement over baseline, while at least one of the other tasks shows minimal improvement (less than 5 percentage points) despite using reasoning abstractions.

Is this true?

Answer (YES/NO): NO